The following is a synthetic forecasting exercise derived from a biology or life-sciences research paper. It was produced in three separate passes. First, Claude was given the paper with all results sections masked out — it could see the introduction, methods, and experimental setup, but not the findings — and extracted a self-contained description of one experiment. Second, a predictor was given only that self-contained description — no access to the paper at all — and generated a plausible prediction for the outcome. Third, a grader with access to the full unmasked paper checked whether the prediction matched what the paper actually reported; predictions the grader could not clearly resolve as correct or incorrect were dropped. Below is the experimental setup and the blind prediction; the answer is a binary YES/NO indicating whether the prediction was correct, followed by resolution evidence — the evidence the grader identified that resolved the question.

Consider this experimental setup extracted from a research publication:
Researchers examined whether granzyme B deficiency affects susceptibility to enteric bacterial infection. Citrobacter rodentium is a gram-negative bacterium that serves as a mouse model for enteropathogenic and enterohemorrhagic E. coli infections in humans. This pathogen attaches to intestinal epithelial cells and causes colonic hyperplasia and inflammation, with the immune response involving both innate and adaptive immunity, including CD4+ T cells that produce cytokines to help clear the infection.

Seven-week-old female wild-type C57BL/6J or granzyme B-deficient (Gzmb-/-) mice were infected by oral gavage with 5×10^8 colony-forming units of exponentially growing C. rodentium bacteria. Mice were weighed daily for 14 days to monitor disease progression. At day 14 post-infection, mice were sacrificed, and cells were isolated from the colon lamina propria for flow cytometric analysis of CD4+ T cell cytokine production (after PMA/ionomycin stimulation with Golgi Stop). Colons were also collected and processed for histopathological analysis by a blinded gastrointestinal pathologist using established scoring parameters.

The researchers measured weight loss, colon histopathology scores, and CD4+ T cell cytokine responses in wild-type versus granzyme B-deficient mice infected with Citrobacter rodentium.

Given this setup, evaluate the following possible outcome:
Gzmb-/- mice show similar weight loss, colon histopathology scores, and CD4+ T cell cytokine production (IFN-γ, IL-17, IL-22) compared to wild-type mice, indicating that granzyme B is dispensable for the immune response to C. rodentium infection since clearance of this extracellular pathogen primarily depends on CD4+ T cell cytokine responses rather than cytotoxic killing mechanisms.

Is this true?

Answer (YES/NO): NO